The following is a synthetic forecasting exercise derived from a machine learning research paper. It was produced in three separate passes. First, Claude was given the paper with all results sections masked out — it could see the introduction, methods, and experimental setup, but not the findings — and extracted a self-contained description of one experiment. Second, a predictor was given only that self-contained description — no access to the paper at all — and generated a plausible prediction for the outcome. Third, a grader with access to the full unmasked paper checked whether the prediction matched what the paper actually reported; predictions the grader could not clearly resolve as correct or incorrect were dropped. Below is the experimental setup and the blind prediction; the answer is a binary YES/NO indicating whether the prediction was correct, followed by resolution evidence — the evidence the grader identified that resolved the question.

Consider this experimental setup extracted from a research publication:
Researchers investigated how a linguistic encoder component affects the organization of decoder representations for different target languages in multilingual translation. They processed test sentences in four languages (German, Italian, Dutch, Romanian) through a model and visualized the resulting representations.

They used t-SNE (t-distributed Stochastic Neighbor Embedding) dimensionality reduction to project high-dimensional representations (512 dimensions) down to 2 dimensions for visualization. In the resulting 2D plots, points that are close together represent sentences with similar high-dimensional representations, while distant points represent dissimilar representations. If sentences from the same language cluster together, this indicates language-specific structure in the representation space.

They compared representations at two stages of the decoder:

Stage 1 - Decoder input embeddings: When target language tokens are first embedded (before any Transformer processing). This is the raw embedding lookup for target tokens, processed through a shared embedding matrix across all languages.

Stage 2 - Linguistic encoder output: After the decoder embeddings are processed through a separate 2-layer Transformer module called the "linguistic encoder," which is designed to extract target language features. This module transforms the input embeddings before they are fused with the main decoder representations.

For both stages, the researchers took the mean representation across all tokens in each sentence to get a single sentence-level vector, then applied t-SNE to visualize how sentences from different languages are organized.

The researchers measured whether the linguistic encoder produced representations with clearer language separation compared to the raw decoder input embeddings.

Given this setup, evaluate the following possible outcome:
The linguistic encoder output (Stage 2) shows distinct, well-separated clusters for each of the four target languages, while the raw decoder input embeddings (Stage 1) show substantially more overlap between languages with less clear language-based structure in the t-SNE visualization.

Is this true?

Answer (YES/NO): YES